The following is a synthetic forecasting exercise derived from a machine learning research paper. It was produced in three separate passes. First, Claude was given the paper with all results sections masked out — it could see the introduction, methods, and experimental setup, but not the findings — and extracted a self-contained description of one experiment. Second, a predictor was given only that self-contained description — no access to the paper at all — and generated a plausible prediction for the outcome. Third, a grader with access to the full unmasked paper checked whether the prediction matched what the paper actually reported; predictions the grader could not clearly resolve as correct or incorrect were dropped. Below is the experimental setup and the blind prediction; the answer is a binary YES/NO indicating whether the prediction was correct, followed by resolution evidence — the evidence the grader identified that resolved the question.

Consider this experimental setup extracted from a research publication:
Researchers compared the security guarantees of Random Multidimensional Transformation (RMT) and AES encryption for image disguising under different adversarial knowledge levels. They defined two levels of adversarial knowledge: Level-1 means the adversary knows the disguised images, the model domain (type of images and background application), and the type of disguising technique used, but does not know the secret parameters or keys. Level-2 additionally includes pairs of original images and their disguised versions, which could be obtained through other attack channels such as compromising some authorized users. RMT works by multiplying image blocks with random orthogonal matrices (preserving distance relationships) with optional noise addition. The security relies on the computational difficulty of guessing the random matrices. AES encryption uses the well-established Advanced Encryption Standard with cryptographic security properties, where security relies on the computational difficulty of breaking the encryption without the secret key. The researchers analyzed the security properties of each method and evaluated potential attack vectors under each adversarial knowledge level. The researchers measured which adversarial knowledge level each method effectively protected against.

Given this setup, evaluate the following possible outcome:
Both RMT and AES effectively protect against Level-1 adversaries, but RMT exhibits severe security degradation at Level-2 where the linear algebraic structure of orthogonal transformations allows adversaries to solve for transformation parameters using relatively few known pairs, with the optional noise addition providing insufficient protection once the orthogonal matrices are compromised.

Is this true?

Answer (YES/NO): YES